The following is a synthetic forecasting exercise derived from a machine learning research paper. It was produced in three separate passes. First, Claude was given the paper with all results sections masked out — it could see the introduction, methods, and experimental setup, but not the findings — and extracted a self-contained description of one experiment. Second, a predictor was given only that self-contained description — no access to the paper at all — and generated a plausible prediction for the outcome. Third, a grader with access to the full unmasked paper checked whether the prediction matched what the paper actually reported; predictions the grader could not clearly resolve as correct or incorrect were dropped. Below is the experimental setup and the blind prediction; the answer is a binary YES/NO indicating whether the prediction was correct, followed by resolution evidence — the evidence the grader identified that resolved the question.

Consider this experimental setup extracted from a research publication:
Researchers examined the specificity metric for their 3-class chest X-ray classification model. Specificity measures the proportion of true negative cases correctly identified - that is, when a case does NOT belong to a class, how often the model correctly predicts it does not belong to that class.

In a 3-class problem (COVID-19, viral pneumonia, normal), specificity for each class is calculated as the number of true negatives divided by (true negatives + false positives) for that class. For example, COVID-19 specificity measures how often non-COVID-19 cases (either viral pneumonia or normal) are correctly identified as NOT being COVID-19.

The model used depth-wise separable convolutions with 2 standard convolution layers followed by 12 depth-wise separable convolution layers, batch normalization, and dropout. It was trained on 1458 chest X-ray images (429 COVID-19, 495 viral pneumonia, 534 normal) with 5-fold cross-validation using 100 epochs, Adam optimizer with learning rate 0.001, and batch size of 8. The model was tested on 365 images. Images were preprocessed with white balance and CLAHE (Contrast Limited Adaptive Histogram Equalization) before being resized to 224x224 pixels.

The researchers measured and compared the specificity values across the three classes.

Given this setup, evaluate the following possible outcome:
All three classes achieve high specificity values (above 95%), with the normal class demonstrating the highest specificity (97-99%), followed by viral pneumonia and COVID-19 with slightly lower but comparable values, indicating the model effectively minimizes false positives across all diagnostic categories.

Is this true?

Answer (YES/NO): NO